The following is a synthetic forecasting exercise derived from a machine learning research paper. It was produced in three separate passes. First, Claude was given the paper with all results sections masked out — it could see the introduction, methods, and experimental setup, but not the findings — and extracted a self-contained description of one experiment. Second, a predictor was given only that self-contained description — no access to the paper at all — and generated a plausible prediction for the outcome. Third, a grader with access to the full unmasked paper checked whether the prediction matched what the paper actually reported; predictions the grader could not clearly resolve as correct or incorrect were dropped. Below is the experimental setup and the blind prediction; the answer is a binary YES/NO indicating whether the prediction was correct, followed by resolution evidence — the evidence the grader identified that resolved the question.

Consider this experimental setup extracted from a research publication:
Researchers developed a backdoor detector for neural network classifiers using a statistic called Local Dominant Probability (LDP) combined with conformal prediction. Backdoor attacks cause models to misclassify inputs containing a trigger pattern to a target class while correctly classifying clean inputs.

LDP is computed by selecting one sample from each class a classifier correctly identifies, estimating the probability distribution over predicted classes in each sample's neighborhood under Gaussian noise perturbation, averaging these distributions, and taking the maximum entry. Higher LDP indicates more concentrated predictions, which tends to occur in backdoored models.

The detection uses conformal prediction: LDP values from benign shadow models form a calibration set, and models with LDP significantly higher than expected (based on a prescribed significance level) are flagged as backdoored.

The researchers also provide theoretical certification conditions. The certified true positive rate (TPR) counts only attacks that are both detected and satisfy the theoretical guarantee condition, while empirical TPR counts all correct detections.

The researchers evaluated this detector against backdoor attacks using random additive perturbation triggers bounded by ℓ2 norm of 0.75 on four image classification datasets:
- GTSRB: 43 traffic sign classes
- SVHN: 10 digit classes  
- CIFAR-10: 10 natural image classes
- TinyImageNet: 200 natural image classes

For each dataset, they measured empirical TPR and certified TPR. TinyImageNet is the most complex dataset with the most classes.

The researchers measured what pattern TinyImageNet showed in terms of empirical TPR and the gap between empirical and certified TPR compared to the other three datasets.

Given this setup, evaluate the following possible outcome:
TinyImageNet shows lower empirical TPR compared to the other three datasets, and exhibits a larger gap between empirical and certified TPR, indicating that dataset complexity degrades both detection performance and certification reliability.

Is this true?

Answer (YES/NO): YES